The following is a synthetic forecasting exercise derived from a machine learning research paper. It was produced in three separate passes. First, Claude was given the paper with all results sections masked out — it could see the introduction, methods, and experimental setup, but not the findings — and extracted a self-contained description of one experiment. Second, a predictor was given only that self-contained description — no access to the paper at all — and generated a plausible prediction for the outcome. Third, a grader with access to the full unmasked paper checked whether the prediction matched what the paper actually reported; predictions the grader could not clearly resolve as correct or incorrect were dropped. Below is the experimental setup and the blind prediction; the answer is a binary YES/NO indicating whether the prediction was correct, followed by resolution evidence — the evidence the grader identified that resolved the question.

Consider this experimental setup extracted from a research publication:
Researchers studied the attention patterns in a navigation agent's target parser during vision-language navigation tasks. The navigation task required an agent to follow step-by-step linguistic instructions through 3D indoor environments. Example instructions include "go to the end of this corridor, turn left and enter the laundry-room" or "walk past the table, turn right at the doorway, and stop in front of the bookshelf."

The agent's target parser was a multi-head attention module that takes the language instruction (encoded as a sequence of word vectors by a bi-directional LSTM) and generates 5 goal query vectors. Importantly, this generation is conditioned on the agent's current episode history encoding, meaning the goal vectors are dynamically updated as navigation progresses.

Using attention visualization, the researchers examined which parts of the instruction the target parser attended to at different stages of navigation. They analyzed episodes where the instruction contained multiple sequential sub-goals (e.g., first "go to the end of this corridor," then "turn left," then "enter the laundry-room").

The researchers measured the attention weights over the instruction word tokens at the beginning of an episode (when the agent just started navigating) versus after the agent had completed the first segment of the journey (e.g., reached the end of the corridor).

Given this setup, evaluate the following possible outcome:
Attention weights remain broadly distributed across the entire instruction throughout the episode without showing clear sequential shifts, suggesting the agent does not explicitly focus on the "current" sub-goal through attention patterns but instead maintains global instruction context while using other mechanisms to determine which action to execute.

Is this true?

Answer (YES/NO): NO